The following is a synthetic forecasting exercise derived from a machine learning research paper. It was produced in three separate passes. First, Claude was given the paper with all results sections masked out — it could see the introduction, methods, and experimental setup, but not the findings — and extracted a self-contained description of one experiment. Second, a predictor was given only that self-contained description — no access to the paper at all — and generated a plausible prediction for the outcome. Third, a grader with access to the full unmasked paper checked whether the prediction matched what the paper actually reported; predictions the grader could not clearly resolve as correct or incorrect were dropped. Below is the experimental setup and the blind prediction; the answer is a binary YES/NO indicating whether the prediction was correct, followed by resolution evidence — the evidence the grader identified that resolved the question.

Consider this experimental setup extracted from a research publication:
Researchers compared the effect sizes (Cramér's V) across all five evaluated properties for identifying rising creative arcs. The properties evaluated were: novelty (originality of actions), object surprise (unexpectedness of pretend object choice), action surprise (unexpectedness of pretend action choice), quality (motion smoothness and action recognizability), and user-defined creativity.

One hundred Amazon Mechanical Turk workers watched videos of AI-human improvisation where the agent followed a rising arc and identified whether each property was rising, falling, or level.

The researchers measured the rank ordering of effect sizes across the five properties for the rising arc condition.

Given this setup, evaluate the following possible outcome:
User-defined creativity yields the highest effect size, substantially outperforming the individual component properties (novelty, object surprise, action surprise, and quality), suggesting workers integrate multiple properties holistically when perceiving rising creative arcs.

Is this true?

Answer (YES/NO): NO